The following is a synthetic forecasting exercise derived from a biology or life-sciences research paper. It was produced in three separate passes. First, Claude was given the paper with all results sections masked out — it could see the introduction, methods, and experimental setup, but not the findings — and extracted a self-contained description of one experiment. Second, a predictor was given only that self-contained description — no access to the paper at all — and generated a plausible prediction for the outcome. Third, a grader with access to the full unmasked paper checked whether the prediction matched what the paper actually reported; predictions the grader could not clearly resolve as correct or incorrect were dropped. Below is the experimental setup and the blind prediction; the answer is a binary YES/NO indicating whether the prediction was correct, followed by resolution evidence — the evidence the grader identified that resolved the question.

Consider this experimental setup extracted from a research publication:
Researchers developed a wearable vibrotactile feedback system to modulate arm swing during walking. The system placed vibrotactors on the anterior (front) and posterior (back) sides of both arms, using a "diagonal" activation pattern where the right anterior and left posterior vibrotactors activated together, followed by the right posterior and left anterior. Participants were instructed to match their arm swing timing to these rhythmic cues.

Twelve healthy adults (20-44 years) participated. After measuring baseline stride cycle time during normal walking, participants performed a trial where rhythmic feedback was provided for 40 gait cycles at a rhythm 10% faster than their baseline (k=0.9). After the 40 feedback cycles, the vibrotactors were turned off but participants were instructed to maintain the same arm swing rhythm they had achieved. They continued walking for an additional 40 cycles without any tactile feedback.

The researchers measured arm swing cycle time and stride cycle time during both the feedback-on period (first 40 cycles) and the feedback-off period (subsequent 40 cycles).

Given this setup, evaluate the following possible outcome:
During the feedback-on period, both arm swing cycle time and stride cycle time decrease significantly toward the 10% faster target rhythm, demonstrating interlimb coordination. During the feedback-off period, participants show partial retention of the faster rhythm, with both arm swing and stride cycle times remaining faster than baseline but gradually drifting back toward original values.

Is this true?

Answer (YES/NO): NO